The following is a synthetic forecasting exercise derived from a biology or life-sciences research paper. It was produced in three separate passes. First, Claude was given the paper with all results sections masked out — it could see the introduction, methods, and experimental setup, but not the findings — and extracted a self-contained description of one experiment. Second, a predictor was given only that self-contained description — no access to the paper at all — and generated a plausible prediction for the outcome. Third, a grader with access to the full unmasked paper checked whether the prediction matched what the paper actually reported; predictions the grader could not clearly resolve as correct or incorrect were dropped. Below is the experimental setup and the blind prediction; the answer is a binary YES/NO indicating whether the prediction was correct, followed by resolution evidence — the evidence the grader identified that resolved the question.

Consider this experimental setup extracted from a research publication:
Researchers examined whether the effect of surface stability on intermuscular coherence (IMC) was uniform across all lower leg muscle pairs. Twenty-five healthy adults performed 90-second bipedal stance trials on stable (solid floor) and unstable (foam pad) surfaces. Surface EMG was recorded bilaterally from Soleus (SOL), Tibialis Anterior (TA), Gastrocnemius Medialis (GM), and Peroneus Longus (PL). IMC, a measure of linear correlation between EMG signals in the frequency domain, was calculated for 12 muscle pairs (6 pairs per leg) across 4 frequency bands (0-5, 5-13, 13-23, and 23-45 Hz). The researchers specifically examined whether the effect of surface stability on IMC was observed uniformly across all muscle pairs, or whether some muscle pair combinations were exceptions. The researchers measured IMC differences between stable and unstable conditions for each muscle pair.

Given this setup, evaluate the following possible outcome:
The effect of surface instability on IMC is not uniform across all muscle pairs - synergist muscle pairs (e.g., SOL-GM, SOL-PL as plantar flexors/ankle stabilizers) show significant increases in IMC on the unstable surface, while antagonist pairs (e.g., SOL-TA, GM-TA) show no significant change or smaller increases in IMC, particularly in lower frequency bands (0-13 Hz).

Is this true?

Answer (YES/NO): NO